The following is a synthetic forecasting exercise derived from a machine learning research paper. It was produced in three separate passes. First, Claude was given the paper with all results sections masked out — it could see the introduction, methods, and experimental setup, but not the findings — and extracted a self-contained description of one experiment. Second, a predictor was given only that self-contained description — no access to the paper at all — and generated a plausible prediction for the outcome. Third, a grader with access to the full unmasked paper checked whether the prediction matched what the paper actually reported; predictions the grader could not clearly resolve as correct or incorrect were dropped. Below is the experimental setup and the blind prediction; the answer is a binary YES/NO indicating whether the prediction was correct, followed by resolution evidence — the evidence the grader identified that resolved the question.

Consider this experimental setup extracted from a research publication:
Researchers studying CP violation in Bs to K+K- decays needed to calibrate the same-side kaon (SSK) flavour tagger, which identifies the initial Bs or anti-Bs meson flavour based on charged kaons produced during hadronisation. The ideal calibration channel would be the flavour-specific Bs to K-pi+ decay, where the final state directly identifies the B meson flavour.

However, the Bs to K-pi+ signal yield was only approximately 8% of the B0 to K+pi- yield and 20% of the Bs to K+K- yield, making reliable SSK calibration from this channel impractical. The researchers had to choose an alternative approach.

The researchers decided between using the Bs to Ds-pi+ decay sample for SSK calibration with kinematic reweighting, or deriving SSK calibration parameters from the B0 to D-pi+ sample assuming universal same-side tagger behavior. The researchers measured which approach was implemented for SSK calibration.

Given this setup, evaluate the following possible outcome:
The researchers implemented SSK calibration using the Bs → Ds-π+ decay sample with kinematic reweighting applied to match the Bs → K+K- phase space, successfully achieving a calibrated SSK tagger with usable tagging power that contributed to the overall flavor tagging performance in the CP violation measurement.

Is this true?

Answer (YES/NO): YES